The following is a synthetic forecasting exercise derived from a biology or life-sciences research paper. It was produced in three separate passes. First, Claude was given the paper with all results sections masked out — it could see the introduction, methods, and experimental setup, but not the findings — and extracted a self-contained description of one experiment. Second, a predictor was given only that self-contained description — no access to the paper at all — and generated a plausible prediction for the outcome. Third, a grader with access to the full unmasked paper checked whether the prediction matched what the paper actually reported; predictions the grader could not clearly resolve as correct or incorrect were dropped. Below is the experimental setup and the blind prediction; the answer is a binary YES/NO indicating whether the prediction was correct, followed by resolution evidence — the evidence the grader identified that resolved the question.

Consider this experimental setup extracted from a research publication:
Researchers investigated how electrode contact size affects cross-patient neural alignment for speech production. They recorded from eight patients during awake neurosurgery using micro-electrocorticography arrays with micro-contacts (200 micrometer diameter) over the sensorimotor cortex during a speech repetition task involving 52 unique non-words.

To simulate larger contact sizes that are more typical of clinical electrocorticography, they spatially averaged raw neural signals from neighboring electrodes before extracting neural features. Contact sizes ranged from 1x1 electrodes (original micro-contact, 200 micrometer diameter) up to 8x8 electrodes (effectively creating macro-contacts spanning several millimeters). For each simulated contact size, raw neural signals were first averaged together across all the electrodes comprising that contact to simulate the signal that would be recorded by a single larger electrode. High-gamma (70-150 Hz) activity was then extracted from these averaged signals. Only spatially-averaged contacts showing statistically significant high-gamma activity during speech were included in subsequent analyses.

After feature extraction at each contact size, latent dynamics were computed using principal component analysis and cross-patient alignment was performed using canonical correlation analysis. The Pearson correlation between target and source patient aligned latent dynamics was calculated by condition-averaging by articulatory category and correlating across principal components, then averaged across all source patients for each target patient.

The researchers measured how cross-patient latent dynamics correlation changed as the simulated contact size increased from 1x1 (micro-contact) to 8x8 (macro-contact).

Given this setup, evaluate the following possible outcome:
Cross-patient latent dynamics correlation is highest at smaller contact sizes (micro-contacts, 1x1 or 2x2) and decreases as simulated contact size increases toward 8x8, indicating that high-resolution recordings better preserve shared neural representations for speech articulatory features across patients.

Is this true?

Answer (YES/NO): YES